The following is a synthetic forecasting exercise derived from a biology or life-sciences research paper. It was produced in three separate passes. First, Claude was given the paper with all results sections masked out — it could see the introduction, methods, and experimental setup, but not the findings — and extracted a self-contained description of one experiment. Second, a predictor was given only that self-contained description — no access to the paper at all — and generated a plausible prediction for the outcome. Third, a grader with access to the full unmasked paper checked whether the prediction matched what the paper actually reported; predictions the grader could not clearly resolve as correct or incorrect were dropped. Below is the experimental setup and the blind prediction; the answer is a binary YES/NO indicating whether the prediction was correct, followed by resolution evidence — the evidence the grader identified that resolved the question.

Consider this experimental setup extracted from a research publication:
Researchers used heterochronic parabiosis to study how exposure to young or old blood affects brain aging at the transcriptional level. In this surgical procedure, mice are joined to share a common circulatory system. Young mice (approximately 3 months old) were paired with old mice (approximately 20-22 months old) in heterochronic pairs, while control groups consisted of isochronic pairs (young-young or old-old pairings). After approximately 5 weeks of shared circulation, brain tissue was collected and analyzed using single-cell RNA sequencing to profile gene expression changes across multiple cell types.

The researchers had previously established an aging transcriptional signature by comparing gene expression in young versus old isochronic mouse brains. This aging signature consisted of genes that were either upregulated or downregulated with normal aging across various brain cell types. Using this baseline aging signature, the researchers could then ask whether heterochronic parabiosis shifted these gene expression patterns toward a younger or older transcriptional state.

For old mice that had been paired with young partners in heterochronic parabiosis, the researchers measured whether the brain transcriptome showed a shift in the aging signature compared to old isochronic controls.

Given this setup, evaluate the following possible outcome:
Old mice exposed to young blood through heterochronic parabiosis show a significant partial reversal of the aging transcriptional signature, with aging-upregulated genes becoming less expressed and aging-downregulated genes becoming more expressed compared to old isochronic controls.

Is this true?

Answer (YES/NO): YES